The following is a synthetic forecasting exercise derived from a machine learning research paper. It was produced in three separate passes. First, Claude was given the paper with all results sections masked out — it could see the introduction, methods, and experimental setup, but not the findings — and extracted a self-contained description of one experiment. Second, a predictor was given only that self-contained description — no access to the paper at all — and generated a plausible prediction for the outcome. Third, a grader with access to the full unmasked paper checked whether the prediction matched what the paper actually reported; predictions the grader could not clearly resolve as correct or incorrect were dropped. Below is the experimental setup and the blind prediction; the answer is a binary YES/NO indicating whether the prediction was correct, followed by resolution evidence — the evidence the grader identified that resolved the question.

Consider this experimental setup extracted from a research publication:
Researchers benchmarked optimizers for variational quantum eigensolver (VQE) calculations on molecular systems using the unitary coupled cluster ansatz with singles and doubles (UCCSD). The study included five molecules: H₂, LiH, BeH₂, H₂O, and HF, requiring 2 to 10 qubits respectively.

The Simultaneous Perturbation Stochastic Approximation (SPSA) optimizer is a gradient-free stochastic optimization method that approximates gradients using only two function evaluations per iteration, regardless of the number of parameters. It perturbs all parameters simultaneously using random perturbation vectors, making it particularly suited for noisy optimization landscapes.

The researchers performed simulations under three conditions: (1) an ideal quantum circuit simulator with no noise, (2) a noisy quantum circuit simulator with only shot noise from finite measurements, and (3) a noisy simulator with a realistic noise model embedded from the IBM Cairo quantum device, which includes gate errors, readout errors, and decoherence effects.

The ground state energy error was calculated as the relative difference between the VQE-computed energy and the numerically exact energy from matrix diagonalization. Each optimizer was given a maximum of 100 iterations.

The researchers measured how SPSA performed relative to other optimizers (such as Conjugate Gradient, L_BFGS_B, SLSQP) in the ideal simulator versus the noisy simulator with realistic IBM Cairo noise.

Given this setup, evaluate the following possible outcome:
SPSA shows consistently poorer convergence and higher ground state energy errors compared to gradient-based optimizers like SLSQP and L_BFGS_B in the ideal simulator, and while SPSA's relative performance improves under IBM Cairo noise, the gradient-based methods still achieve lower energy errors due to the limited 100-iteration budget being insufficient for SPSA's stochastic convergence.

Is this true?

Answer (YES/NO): NO